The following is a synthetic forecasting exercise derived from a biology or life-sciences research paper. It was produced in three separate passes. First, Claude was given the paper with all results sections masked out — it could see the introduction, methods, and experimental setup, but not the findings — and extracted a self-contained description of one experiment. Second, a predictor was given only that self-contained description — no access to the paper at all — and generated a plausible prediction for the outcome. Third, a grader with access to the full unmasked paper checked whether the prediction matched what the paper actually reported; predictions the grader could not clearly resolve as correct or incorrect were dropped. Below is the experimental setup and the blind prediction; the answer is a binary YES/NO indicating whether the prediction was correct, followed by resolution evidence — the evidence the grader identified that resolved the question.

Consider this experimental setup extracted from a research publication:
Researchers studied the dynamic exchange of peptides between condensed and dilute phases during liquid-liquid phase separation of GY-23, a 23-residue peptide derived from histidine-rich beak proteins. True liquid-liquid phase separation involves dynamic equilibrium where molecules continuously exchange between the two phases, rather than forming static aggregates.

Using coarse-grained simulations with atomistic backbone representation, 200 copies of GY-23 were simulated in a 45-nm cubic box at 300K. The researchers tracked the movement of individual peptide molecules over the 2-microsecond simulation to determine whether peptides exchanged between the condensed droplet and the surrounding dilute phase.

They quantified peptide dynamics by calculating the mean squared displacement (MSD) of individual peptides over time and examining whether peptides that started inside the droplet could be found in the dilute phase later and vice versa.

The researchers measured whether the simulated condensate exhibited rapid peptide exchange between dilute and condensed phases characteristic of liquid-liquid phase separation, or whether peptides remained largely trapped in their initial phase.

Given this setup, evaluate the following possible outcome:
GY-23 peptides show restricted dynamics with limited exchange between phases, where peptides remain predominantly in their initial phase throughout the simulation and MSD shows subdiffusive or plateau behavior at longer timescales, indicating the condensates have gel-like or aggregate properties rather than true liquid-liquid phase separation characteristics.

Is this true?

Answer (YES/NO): NO